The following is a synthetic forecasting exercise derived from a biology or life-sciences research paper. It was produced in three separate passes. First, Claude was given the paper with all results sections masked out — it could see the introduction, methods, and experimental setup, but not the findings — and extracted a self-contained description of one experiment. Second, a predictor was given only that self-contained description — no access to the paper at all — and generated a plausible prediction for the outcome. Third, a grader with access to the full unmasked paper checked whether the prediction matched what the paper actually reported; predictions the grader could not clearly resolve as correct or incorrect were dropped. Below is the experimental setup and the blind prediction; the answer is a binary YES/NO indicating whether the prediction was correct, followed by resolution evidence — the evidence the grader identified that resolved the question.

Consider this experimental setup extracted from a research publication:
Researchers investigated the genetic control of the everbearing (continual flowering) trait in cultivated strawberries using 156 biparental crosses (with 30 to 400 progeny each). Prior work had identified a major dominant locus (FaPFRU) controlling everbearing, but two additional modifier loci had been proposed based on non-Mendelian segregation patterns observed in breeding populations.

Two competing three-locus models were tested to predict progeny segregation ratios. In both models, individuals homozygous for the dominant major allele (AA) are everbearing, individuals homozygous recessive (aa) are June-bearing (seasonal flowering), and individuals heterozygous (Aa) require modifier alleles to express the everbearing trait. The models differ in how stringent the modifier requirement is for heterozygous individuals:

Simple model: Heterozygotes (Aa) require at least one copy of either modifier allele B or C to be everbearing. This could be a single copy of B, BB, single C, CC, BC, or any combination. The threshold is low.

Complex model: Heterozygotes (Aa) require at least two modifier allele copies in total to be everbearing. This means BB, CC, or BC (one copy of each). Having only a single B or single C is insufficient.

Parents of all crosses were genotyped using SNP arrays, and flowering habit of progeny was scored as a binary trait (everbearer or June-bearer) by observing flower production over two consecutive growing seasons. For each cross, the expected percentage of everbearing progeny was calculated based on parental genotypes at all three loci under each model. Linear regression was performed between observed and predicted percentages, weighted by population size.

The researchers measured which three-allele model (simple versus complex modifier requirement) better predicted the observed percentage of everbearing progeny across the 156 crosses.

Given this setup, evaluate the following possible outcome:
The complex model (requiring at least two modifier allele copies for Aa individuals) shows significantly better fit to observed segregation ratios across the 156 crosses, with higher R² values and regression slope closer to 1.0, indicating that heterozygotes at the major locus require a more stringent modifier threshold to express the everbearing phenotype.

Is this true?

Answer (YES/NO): YES